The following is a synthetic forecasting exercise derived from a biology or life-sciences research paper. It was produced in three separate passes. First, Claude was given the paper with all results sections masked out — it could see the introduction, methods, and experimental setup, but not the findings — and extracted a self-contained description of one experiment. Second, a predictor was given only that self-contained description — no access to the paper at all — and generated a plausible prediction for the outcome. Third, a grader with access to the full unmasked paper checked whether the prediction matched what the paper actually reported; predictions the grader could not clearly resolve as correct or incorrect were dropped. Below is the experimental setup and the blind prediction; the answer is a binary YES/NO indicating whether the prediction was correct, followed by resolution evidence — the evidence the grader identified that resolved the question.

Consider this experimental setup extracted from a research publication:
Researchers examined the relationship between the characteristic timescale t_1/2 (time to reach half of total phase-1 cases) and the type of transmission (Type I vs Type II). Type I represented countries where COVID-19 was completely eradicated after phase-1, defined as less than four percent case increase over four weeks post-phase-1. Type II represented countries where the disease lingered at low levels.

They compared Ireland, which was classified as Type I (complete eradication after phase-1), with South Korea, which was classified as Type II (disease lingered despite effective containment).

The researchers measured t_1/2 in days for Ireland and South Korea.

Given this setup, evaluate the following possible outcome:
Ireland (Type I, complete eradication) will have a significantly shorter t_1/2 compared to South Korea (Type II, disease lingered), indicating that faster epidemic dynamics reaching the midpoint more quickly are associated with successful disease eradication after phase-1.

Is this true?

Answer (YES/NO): NO